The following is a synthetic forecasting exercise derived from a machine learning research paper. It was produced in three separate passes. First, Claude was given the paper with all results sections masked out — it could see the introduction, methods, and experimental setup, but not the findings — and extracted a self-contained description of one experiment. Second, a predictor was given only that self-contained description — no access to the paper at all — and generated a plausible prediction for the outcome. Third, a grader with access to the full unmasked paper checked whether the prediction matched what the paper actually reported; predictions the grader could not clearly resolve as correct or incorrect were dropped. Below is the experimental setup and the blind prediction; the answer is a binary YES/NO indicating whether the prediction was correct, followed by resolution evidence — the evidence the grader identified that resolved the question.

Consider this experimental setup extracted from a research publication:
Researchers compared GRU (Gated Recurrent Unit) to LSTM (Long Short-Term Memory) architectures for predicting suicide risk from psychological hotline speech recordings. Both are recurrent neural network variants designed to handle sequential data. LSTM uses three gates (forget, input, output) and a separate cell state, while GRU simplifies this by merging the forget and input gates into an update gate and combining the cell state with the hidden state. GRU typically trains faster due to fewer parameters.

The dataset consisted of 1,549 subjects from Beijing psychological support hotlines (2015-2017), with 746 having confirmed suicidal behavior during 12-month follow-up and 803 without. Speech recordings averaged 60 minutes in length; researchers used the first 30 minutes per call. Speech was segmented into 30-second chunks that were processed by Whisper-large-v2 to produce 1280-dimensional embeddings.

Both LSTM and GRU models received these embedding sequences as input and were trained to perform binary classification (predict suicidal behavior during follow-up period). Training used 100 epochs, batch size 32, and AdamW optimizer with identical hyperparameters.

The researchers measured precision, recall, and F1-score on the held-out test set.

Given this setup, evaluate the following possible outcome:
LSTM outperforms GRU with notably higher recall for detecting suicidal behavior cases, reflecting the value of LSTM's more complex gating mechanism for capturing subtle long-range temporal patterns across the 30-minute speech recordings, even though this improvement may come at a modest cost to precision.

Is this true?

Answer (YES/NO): NO